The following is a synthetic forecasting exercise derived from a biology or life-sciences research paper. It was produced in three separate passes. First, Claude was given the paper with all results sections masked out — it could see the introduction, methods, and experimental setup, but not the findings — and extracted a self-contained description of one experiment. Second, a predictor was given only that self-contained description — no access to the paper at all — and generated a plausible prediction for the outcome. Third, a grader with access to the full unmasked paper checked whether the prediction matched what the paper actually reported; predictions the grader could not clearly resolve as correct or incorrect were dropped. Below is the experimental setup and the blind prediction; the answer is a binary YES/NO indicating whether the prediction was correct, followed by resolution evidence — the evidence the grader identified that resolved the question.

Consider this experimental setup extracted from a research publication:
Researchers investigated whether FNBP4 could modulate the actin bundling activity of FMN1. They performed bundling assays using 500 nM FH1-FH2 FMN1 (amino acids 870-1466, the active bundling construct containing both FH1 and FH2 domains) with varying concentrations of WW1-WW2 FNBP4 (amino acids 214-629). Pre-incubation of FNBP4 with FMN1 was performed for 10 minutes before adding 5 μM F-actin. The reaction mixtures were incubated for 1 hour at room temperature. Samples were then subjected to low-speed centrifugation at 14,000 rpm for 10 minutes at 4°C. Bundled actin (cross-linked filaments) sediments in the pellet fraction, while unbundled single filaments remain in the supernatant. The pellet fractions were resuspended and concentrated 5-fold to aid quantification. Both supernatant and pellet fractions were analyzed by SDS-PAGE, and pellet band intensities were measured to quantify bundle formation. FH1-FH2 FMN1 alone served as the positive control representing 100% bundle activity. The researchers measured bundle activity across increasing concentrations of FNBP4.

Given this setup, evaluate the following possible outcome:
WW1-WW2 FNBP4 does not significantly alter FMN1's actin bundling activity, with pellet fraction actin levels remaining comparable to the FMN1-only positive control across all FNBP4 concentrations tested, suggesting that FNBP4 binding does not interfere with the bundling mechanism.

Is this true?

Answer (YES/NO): NO